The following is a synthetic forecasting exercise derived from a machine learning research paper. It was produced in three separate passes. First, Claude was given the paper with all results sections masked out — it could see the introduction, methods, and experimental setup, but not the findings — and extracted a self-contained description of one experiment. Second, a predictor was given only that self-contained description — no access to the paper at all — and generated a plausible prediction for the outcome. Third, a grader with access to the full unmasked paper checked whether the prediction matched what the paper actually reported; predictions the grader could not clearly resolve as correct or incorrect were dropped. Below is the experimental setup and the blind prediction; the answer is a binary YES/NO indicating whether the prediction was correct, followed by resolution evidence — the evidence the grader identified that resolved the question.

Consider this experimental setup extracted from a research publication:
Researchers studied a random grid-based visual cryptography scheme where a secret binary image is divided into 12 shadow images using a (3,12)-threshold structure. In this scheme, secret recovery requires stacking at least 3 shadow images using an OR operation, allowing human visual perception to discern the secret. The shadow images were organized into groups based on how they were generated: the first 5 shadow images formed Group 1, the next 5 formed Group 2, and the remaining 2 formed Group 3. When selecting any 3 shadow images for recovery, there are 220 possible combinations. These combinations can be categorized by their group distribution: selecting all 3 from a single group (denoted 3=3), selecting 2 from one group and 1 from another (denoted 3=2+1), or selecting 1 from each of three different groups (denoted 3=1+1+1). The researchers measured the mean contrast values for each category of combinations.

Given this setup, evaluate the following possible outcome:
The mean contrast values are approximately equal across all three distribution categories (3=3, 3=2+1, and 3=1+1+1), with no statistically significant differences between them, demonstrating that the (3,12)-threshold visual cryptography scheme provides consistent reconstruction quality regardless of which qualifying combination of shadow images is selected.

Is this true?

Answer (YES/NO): NO